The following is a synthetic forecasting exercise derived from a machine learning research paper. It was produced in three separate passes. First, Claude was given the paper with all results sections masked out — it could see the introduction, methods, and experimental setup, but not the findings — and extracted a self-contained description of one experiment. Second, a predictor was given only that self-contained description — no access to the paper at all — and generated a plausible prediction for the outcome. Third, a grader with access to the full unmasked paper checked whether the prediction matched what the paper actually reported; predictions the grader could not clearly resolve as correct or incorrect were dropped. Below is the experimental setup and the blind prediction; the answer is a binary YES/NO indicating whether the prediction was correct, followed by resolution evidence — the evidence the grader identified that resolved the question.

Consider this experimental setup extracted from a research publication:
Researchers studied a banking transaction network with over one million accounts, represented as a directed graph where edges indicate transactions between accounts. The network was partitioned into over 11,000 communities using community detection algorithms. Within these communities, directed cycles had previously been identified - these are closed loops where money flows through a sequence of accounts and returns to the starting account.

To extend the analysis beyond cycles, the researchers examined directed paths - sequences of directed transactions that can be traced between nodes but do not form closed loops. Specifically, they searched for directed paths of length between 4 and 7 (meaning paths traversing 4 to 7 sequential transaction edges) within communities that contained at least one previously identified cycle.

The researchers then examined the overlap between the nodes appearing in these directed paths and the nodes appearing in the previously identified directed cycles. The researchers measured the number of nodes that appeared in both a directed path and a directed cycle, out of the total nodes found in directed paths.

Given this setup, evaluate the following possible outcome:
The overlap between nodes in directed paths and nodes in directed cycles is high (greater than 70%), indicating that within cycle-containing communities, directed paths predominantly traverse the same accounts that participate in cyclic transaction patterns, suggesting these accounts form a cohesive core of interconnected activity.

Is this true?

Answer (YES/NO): NO